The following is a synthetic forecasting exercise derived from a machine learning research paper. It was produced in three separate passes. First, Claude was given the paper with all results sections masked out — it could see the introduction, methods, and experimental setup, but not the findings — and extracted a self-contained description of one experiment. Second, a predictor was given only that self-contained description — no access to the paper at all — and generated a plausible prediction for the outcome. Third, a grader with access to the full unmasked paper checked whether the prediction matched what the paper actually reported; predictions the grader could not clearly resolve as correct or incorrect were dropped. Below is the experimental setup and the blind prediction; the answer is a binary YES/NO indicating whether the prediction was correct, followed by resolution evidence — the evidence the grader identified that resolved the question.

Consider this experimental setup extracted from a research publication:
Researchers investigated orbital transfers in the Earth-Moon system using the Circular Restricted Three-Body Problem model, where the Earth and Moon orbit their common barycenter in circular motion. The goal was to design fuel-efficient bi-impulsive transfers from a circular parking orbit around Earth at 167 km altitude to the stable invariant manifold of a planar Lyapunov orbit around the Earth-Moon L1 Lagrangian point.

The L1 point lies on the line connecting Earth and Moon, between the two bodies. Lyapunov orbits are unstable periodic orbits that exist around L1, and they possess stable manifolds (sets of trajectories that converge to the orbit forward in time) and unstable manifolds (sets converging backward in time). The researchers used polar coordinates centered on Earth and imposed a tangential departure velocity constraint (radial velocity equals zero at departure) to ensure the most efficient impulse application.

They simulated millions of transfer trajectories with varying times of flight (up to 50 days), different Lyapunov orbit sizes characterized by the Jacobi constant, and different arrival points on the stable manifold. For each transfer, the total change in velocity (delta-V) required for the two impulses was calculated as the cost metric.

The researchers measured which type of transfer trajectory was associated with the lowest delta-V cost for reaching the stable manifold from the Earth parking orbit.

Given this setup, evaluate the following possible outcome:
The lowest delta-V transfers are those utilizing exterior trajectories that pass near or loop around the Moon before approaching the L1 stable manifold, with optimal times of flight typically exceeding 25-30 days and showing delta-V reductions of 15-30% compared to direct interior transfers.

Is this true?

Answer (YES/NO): NO